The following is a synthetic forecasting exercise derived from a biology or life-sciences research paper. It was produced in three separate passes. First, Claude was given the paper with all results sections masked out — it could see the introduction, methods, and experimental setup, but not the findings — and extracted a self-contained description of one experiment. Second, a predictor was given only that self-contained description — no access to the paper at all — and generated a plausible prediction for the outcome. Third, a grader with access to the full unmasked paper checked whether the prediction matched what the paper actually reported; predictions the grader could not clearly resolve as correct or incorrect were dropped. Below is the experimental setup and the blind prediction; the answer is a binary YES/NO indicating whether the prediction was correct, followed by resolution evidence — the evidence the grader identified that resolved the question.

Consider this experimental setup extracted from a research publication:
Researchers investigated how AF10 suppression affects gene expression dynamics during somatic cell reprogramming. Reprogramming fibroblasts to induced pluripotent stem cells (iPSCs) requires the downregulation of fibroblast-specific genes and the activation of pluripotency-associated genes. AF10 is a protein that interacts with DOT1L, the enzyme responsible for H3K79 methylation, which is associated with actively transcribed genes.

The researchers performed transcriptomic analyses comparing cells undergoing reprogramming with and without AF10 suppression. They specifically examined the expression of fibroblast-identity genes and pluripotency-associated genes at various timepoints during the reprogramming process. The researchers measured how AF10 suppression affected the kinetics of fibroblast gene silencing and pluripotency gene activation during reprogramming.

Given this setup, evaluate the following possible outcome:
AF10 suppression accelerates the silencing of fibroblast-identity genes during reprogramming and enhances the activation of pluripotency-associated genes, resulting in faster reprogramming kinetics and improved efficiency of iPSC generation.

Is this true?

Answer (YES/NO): YES